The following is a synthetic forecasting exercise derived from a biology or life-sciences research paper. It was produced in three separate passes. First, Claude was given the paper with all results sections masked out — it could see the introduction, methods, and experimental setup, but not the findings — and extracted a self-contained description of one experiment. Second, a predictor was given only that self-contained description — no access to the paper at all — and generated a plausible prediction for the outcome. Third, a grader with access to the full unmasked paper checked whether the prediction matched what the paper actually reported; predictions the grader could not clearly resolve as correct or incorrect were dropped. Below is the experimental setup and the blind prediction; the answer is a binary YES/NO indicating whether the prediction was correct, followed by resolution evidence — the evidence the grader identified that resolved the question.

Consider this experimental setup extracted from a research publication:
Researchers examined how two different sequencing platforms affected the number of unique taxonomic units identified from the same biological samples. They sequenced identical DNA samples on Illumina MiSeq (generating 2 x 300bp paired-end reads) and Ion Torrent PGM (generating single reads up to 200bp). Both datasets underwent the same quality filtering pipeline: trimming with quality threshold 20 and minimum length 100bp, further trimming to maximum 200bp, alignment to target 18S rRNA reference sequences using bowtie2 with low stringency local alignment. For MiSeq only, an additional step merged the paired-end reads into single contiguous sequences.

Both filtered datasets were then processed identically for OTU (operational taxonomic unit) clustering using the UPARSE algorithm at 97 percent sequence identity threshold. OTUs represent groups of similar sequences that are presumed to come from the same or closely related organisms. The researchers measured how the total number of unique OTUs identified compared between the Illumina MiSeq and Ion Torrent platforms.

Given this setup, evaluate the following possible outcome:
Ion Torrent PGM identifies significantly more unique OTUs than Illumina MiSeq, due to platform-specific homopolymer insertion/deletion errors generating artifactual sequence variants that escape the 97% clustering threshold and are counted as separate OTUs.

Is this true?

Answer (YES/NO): YES